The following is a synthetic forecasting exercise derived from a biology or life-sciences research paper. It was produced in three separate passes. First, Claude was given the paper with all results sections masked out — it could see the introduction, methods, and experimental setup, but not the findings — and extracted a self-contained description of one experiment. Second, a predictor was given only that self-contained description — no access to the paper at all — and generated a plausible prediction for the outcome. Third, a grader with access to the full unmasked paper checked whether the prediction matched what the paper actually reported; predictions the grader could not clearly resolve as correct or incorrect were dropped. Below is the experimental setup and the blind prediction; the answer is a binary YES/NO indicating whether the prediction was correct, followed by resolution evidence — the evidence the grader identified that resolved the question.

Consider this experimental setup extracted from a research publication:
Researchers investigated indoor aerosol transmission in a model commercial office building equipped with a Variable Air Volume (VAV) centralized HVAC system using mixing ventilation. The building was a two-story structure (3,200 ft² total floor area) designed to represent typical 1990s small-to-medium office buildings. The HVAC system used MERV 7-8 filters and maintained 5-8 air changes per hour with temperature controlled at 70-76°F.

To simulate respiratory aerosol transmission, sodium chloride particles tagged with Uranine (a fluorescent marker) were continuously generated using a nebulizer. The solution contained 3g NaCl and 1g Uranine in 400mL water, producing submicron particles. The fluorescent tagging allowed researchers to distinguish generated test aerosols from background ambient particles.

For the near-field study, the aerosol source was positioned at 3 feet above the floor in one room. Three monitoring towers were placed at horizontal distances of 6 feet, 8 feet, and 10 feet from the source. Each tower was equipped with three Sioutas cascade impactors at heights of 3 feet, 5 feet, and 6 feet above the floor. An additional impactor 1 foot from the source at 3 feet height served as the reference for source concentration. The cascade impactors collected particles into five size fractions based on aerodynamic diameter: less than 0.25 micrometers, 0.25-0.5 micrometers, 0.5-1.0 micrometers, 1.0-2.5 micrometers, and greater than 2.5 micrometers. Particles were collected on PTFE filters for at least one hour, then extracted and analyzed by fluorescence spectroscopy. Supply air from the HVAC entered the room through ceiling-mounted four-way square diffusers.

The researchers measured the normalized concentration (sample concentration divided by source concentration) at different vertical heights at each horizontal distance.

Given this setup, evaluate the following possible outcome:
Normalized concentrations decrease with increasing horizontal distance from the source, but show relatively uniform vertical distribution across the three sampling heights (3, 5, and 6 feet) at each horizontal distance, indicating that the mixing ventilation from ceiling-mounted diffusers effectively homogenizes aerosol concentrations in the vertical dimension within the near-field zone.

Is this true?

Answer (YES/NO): NO